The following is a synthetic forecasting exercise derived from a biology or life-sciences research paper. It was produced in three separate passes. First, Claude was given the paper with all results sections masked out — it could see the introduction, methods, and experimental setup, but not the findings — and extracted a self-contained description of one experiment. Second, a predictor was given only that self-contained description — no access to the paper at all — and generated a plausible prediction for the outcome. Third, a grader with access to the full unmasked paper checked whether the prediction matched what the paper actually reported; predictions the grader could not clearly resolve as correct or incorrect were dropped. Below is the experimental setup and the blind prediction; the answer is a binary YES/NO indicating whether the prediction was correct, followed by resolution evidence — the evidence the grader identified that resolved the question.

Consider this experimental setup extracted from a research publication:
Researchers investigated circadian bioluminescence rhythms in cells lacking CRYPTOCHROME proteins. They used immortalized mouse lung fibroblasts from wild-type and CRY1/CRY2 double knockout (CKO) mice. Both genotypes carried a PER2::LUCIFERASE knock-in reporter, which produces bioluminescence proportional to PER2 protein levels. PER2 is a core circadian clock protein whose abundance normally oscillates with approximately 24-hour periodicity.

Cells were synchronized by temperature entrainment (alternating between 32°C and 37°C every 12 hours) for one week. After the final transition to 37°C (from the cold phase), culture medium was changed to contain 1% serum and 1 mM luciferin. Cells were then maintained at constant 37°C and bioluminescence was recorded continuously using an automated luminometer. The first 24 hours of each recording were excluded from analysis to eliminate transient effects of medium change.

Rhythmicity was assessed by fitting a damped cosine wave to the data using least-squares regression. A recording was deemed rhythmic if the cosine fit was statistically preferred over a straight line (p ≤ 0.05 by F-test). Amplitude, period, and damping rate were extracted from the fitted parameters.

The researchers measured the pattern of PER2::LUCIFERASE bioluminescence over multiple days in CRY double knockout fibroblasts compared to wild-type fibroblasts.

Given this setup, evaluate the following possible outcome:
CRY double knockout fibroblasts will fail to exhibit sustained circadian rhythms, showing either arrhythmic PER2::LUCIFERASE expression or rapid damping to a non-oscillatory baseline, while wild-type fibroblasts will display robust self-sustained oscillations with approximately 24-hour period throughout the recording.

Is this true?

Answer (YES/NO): NO